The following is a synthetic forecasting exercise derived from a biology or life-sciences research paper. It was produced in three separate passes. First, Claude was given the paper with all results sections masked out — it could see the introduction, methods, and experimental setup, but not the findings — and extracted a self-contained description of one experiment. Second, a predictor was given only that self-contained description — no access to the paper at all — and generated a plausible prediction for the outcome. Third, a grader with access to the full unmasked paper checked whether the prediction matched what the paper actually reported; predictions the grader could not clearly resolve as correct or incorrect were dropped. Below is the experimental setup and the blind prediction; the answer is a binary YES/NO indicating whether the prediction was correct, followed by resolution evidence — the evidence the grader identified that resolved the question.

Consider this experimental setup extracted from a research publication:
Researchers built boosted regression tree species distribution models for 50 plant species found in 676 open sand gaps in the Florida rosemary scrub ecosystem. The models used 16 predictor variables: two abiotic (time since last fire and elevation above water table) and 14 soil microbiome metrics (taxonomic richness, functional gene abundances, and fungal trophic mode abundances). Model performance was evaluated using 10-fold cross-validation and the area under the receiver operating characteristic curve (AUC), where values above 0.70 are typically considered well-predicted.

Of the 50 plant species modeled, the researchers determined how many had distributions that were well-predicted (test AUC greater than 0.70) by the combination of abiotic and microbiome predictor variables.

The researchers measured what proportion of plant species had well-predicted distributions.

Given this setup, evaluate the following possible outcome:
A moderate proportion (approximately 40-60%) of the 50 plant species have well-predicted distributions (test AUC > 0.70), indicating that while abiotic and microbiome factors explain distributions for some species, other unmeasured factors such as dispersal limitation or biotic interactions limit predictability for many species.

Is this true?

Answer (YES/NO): YES